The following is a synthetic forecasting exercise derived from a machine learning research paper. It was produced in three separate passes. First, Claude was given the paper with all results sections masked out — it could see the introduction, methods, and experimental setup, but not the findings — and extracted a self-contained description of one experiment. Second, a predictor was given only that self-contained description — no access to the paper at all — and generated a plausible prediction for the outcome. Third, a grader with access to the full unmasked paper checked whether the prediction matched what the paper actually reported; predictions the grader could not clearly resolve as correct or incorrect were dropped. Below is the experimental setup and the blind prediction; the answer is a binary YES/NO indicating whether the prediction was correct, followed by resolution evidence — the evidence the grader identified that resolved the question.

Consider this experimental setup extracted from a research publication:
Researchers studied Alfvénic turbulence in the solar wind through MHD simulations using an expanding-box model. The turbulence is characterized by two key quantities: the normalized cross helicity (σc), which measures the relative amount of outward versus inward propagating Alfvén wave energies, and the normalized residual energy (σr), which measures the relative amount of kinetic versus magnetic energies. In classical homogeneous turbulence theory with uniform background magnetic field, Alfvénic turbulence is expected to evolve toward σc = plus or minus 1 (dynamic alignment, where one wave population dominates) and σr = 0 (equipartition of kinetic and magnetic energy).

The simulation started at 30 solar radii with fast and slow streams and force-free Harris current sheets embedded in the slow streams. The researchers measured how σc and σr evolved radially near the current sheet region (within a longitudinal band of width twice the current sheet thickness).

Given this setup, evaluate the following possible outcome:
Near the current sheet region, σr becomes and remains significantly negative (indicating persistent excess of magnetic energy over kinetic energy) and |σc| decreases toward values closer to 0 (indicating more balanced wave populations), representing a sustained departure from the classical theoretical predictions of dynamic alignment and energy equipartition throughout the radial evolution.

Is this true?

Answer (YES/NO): YES